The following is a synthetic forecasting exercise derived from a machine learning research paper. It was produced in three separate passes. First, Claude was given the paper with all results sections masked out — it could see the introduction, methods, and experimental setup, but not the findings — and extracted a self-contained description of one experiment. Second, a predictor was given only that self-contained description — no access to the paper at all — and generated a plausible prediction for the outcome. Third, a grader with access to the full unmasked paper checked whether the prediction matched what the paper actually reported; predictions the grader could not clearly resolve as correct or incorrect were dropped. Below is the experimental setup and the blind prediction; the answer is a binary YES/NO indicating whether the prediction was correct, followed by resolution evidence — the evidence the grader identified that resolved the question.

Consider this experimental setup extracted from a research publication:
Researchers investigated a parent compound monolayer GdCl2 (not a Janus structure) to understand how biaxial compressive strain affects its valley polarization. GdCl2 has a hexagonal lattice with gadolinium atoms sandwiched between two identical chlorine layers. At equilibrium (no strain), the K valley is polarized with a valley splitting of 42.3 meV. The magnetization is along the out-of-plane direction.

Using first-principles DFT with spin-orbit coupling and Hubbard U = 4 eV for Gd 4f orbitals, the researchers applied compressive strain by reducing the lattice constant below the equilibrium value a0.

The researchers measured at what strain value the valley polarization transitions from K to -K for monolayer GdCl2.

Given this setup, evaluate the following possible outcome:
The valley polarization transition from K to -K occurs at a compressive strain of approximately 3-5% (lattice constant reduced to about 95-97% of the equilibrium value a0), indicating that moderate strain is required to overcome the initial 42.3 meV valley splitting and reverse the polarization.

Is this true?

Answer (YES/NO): YES